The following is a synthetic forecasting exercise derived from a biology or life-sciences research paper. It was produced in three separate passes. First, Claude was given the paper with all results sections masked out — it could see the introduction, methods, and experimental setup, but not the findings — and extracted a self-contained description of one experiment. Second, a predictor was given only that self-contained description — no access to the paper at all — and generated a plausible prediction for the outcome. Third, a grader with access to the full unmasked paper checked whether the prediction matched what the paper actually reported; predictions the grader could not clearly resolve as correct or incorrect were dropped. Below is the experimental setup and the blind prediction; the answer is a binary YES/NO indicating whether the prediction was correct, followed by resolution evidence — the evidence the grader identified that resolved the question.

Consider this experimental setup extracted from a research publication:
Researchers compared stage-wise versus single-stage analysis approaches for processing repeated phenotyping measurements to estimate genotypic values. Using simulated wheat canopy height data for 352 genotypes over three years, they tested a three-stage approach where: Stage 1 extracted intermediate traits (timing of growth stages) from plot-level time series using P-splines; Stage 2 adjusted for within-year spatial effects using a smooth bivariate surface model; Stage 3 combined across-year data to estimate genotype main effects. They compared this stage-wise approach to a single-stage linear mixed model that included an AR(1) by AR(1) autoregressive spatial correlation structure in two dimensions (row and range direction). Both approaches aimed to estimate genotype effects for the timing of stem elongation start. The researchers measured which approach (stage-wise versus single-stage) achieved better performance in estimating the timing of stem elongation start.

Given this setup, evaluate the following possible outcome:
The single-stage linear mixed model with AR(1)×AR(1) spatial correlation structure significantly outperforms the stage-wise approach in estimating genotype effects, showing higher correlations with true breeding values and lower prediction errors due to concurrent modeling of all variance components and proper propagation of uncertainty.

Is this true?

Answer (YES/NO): YES